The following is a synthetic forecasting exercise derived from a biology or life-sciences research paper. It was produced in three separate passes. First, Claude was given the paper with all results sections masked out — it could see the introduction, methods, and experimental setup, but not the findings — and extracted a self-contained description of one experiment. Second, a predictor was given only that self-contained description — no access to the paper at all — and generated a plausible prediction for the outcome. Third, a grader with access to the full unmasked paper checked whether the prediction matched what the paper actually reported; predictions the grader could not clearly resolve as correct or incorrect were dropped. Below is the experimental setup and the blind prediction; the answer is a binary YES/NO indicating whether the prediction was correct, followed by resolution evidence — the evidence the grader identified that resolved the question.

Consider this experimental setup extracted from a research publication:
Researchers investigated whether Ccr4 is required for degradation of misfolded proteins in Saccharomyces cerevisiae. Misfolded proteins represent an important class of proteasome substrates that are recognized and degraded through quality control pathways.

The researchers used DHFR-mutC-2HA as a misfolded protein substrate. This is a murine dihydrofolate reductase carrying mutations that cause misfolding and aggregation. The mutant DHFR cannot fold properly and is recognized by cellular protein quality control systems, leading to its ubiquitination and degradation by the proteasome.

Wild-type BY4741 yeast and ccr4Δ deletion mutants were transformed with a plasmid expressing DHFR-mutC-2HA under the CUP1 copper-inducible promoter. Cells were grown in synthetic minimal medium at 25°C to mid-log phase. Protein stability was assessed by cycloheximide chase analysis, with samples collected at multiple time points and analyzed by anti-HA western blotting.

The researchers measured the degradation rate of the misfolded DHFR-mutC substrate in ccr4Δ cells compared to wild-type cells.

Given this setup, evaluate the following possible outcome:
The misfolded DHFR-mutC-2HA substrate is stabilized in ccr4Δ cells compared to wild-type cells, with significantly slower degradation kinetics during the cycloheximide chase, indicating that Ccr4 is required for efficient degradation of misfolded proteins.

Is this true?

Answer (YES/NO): NO